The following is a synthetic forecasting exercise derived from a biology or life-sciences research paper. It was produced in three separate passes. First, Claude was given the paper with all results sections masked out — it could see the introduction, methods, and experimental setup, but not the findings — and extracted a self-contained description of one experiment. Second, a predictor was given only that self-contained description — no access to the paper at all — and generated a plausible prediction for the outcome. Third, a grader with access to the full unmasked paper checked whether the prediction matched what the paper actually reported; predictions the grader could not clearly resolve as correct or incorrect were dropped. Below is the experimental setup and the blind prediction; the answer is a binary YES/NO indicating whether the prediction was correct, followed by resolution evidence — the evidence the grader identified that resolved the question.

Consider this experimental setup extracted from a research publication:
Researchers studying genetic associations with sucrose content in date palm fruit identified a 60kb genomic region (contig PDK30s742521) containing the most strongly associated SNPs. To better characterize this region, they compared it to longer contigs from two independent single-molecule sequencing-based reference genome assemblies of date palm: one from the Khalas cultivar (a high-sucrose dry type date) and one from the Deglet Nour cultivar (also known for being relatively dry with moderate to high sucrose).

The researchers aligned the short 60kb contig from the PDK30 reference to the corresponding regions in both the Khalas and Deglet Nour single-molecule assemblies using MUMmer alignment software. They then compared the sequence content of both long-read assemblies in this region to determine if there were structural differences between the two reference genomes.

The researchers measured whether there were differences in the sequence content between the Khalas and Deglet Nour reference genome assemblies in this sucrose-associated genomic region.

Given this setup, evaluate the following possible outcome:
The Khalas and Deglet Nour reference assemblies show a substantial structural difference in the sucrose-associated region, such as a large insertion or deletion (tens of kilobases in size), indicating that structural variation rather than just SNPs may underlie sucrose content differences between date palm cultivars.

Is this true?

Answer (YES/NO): YES